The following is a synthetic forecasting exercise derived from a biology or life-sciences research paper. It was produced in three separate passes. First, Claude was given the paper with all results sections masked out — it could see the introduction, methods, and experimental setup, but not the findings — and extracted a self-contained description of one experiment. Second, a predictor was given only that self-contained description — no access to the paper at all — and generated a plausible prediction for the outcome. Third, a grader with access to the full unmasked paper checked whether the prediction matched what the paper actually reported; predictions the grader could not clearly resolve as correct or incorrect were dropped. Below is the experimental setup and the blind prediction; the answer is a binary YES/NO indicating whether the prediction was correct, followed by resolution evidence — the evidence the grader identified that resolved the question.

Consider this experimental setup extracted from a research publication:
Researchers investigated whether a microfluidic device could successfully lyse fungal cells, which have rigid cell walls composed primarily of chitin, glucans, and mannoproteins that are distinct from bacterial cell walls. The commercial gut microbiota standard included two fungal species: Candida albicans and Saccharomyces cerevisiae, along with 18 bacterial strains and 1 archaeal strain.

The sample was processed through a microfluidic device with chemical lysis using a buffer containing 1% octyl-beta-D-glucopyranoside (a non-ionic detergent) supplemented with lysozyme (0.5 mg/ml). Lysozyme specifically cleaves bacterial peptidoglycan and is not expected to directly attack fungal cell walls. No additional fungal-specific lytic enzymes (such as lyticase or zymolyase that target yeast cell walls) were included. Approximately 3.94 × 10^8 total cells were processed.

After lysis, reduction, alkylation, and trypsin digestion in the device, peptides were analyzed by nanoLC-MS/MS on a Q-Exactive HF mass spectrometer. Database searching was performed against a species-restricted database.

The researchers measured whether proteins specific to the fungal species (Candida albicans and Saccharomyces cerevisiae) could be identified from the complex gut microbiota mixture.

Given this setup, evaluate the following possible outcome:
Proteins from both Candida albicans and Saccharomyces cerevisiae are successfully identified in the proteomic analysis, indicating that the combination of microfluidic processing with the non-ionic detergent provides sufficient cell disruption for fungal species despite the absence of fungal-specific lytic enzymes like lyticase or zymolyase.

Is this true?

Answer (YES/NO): YES